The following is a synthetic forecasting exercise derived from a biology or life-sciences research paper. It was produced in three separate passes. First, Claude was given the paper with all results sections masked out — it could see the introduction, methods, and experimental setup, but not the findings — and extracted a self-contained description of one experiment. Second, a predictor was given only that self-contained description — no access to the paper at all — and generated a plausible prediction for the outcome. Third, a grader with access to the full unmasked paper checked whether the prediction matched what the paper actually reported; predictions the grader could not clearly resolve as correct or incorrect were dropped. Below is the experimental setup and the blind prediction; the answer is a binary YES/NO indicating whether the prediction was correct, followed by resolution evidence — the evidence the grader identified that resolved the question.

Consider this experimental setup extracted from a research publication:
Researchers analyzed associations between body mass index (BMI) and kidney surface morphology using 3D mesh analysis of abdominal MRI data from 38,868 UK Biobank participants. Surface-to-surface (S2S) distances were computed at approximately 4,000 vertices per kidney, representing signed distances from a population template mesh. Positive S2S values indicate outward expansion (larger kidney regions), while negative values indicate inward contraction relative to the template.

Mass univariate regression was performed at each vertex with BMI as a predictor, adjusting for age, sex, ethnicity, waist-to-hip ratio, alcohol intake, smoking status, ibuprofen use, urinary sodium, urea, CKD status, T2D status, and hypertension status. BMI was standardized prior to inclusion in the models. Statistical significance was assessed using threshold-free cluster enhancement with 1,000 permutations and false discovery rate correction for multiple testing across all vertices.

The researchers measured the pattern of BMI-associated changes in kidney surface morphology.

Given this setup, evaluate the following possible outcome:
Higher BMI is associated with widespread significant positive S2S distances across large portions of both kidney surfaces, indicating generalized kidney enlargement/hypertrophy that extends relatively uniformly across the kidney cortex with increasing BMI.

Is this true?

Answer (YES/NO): YES